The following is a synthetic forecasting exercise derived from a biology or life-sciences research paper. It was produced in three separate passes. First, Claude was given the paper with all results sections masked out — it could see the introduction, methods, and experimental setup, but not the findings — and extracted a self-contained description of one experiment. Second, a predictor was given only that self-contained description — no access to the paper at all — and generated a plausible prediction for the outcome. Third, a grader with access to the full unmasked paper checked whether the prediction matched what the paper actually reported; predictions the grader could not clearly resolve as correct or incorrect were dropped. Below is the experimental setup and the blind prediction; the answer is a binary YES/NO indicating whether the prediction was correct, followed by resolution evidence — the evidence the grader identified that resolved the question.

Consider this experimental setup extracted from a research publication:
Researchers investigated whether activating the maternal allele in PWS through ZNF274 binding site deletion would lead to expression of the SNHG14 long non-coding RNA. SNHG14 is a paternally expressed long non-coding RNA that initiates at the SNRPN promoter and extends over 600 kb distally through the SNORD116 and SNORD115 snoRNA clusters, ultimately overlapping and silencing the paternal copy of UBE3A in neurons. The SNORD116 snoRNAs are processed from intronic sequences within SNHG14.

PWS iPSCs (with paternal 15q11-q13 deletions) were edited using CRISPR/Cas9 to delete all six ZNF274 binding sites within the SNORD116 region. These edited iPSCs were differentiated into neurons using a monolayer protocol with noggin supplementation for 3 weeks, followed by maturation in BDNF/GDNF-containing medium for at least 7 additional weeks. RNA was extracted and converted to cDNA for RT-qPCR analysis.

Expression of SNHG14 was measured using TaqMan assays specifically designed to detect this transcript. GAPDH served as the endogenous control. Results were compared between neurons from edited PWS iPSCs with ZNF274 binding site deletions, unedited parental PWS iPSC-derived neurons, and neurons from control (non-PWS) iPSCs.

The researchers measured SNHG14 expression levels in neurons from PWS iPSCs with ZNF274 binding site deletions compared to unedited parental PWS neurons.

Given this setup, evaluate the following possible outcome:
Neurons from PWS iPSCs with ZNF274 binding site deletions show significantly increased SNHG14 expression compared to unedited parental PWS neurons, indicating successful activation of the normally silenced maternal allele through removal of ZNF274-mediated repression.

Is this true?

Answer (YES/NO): YES